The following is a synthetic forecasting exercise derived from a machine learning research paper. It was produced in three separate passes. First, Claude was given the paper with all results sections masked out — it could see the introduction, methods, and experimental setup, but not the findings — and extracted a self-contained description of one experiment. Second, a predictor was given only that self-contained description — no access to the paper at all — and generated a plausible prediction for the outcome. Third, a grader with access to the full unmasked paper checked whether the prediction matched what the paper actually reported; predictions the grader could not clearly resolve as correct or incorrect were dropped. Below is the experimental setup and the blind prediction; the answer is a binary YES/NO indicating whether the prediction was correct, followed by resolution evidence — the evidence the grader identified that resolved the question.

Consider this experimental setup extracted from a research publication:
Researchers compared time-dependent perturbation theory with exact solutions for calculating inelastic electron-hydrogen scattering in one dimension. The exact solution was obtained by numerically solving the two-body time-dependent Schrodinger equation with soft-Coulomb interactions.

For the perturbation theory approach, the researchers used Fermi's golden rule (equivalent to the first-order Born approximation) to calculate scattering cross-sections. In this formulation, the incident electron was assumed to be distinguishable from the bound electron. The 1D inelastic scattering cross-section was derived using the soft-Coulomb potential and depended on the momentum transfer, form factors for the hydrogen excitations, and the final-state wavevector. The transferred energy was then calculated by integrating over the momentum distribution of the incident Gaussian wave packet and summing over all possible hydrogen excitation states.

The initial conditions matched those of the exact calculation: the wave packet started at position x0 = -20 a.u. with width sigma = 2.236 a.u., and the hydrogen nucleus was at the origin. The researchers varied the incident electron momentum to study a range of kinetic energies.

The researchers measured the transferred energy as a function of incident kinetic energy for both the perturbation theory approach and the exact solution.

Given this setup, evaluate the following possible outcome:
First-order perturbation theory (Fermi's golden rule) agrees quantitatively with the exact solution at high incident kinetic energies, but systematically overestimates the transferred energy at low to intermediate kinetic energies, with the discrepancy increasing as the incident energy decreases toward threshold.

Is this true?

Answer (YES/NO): YES